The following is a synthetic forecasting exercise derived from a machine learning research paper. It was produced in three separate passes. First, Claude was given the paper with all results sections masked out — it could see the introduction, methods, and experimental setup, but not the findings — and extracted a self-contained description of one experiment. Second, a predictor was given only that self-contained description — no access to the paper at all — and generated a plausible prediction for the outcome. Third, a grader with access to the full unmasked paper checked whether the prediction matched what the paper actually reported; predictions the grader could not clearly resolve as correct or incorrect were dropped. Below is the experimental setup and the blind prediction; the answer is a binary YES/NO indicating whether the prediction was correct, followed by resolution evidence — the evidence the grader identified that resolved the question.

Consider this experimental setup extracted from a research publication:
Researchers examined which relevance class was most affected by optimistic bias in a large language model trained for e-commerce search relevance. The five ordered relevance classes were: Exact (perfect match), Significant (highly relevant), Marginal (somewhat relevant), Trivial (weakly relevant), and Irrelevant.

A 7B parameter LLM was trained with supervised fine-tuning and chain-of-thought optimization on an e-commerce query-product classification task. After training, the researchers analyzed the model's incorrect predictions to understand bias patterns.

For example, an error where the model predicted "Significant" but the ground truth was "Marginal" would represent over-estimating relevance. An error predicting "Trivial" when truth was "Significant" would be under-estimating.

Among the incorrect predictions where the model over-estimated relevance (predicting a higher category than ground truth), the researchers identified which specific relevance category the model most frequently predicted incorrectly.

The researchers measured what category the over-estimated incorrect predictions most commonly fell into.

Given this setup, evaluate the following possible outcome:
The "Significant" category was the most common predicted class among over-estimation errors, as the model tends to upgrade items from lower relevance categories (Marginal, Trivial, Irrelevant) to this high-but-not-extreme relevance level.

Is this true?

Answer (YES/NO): YES